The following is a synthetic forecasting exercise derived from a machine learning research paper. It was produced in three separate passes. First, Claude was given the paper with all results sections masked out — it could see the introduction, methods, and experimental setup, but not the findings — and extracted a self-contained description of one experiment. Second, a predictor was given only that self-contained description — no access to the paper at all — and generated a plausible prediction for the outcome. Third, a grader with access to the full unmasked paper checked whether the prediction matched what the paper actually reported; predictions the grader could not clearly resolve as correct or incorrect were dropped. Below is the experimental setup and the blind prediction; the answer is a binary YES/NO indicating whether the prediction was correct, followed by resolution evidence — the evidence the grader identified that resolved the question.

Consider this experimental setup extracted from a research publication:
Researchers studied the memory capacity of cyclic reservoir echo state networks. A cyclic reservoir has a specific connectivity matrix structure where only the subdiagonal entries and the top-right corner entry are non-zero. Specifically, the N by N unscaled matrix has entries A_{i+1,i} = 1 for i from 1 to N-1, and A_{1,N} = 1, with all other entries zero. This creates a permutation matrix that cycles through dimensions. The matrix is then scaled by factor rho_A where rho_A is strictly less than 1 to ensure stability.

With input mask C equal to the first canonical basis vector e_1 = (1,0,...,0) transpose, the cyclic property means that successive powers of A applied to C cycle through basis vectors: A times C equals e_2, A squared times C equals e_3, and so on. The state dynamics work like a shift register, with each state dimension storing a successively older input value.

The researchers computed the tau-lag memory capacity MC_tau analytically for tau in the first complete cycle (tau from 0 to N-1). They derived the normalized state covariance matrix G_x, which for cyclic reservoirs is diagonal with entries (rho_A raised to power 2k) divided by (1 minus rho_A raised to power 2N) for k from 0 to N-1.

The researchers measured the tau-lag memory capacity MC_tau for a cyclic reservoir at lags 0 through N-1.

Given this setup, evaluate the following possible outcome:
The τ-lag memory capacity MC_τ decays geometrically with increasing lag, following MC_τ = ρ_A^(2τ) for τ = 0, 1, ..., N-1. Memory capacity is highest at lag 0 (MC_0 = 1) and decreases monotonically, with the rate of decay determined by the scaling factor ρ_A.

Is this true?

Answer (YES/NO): NO